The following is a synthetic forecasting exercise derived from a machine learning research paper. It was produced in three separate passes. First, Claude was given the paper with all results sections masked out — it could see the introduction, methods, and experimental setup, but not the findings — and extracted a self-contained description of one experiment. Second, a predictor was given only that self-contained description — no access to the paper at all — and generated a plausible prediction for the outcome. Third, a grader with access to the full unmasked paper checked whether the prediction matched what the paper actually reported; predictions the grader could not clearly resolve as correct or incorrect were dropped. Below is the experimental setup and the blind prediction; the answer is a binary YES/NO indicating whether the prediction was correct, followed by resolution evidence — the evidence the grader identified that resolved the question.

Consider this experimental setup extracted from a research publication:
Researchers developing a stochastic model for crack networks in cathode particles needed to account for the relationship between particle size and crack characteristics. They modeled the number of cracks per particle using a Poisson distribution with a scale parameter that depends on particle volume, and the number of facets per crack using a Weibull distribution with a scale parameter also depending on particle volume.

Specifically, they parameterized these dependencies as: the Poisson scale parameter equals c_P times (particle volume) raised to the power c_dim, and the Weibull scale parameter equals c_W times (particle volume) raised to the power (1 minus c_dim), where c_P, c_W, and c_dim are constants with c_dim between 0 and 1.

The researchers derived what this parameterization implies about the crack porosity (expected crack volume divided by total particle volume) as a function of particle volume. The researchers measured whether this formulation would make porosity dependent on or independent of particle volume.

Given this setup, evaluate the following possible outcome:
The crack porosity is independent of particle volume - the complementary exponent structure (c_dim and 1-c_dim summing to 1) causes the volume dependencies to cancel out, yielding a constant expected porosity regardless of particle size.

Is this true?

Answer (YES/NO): YES